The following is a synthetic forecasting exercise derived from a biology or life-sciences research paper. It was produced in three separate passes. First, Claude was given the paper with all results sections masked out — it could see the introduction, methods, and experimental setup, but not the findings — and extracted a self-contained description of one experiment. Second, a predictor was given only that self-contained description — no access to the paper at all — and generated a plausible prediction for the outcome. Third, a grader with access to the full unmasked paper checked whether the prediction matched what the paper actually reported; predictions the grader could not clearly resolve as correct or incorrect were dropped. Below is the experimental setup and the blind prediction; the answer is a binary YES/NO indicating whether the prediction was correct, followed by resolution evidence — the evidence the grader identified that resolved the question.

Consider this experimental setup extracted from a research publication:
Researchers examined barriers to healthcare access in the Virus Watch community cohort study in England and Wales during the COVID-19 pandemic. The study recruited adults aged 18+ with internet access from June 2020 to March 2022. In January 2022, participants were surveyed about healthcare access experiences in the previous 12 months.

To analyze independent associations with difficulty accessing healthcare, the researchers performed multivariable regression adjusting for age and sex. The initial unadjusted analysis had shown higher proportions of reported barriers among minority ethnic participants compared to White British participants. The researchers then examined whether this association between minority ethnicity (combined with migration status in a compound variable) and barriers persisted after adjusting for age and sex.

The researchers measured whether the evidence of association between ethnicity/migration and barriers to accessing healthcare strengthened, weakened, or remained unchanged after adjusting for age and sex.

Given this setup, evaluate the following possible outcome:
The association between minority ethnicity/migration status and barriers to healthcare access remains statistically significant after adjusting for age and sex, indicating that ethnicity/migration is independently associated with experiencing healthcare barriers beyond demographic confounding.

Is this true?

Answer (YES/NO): NO